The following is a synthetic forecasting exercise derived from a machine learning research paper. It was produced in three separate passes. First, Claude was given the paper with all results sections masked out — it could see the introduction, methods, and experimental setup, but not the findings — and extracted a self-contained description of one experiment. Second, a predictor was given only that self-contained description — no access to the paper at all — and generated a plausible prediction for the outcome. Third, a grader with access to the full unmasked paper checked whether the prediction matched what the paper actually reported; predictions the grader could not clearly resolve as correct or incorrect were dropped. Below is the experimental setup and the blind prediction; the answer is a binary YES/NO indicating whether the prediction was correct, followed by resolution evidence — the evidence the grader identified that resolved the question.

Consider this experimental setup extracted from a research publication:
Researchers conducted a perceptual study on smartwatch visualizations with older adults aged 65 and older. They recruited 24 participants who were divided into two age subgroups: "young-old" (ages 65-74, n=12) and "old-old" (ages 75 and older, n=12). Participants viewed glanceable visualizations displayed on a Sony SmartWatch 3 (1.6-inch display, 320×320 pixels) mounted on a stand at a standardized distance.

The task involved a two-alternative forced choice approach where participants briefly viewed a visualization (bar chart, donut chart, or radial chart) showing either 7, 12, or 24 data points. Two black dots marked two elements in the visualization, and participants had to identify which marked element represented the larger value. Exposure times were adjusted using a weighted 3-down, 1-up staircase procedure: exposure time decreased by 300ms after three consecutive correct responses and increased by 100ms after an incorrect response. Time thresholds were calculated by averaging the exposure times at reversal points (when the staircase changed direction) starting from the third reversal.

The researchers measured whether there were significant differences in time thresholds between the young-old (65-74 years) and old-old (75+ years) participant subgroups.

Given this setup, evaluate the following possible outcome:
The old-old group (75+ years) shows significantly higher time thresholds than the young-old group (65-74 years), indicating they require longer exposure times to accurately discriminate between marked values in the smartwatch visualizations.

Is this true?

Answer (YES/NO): YES